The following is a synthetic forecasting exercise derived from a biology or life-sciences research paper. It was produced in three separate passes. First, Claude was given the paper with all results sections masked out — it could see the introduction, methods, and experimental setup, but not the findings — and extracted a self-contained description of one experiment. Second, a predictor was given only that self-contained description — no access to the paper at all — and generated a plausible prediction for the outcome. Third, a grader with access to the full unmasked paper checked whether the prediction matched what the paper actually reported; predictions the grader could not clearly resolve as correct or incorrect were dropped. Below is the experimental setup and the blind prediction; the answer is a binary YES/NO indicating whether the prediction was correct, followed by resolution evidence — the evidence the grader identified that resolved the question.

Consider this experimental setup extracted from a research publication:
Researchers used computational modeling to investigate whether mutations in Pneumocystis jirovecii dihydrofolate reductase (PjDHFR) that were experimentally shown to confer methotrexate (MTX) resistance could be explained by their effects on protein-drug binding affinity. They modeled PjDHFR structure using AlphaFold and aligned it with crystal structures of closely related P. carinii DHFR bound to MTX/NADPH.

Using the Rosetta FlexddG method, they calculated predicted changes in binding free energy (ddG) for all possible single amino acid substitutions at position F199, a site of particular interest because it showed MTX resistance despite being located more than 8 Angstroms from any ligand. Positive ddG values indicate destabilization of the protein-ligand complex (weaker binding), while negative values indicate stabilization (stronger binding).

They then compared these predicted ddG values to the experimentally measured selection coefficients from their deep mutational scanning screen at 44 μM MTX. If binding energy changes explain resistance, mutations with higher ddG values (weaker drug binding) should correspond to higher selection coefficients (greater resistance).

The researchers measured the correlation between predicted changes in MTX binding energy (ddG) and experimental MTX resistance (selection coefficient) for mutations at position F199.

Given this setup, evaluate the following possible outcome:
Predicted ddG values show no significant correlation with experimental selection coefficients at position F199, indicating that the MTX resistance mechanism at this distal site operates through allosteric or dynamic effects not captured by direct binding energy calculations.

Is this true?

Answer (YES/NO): NO